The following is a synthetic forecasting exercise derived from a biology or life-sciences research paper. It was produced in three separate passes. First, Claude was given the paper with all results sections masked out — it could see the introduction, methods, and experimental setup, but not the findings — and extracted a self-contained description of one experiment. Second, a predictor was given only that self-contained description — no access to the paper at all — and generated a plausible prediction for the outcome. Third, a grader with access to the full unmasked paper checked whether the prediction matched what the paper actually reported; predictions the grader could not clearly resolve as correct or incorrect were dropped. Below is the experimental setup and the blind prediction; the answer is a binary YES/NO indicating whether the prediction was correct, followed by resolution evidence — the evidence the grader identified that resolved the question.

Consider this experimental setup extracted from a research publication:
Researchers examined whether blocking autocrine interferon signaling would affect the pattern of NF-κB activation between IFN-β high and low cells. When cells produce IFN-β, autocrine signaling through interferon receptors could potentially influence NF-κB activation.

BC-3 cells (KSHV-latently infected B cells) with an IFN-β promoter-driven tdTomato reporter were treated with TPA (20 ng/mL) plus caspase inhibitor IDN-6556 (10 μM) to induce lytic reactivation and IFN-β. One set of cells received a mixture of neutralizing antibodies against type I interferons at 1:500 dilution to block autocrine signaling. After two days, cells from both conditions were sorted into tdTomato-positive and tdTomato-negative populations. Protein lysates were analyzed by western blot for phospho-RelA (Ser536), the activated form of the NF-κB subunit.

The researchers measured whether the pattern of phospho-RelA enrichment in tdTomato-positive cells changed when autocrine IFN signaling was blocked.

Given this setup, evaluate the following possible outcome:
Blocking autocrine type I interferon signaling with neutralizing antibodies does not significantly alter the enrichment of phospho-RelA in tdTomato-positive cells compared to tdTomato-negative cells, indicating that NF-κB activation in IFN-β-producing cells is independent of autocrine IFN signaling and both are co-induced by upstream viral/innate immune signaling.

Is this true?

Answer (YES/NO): YES